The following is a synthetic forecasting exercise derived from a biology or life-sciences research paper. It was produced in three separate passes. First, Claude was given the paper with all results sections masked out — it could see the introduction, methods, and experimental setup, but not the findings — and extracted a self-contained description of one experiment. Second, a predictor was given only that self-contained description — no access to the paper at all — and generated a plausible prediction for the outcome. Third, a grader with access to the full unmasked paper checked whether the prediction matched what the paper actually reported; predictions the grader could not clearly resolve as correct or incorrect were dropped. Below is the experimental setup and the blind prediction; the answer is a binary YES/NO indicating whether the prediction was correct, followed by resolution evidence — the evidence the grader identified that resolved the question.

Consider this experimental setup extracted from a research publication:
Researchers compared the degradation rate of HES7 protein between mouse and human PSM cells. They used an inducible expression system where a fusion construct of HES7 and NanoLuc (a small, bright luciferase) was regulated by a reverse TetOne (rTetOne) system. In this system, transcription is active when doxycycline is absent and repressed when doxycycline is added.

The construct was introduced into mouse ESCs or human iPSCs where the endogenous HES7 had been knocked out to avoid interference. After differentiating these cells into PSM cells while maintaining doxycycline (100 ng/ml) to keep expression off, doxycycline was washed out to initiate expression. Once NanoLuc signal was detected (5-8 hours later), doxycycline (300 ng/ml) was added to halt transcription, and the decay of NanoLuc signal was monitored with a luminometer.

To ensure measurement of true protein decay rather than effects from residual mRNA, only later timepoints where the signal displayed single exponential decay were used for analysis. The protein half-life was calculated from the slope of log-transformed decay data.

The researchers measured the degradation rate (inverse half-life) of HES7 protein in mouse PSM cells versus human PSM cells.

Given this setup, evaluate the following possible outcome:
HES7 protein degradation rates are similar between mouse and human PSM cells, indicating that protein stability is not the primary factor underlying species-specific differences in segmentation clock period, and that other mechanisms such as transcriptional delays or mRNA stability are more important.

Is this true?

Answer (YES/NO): NO